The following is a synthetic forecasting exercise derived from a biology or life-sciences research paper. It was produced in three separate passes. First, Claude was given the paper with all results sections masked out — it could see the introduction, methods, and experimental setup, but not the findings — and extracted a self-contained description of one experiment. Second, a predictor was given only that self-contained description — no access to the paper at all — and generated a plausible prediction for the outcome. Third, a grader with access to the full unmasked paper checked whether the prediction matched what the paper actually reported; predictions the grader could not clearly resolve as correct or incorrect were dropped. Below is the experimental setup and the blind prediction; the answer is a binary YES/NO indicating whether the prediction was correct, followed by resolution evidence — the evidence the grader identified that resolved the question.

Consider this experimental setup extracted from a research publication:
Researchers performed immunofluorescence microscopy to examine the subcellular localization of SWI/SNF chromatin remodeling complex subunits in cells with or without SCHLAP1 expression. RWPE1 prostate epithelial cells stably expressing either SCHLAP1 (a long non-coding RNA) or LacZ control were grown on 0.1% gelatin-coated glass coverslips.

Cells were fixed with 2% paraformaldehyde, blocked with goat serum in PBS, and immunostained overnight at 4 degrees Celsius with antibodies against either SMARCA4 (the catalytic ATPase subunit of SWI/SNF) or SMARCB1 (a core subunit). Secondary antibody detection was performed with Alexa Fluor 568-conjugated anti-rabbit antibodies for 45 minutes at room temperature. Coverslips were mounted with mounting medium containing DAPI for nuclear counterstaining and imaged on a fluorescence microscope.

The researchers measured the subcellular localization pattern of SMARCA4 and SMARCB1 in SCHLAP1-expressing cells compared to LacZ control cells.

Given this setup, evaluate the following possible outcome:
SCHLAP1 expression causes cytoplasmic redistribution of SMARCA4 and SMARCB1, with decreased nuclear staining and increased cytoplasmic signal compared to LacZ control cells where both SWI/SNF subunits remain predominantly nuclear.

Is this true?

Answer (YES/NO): NO